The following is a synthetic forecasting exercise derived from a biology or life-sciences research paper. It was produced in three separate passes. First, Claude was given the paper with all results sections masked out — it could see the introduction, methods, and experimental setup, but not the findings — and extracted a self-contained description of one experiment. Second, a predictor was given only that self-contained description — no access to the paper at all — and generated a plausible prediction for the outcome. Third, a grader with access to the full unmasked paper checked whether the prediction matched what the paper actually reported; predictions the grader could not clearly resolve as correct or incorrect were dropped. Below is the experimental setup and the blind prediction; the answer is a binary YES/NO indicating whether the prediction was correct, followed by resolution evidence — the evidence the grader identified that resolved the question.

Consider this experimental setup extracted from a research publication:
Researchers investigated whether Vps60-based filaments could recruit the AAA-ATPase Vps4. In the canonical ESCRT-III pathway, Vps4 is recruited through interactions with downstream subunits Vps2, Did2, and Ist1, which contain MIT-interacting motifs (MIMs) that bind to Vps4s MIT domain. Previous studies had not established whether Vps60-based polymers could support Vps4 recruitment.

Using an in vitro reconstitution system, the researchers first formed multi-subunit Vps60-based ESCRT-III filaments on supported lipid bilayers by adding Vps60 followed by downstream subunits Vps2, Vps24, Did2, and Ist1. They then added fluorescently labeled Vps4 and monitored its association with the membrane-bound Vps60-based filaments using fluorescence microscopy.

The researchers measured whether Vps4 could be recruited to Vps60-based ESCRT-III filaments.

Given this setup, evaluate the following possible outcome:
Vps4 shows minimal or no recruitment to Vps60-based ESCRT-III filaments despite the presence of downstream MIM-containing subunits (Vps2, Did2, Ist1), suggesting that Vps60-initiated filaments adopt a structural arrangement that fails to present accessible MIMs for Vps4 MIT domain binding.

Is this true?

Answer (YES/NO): NO